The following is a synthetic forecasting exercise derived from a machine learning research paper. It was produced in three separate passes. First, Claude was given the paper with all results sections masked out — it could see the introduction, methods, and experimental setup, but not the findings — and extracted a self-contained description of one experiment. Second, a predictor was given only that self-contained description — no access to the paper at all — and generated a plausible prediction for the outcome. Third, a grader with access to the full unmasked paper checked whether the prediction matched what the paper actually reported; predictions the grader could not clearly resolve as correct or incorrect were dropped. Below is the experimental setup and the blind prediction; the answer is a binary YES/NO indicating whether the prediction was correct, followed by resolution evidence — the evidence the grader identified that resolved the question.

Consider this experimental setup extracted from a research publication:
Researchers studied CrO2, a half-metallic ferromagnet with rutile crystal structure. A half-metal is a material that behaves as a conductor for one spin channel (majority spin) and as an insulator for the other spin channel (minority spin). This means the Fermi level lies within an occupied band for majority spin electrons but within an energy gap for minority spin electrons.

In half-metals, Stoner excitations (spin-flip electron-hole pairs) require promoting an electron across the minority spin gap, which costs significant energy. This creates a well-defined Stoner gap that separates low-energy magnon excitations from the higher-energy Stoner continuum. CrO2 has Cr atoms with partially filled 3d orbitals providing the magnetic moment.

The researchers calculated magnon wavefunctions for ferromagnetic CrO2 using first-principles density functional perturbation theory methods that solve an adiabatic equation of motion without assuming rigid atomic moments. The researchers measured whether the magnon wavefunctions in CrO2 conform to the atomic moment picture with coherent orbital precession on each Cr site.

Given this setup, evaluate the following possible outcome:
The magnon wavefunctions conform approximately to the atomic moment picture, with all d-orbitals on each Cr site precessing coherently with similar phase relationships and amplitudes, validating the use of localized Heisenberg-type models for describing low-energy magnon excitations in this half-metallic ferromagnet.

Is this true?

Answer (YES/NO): YES